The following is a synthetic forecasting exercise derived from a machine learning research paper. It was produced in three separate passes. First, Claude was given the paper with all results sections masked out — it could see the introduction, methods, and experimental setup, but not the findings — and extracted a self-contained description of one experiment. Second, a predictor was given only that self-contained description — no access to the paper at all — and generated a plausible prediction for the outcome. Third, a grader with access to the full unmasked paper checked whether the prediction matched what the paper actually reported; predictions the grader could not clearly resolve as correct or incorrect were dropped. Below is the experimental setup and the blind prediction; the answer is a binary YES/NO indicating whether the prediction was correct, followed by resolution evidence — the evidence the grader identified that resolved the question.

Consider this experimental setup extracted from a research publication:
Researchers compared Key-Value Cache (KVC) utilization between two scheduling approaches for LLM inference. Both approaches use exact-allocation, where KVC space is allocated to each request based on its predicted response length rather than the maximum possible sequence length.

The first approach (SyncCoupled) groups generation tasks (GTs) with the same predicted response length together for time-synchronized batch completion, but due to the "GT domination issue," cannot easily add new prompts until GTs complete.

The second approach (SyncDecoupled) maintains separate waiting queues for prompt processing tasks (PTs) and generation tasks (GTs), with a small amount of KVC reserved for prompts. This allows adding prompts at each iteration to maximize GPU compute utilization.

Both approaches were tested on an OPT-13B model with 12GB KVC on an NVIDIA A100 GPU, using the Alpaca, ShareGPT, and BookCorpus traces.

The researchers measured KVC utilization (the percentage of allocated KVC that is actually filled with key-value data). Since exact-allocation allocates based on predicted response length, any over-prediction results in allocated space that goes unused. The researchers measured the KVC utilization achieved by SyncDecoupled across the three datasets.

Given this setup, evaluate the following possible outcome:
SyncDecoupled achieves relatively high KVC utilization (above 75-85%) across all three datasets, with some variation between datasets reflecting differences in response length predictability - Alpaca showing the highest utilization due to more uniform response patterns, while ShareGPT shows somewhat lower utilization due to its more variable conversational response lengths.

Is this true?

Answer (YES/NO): NO